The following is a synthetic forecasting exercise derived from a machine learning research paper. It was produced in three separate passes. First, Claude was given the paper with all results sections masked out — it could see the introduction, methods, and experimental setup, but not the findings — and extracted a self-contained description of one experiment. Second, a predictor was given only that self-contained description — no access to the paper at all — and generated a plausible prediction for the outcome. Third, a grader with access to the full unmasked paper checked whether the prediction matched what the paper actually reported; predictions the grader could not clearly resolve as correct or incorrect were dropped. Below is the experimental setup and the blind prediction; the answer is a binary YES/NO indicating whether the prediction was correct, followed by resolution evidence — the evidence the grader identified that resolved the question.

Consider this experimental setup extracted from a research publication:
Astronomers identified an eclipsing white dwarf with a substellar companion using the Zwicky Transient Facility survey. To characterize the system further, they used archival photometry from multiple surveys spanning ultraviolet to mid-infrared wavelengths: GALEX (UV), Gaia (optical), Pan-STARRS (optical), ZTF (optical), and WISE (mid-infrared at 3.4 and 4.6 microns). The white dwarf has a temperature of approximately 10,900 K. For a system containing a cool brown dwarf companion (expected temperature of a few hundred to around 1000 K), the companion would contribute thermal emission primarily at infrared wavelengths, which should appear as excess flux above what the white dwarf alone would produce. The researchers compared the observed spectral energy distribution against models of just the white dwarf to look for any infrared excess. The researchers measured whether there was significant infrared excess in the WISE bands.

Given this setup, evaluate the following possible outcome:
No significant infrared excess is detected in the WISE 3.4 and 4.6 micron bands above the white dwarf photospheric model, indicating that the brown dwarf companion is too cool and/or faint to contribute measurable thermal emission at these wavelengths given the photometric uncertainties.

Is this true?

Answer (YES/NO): YES